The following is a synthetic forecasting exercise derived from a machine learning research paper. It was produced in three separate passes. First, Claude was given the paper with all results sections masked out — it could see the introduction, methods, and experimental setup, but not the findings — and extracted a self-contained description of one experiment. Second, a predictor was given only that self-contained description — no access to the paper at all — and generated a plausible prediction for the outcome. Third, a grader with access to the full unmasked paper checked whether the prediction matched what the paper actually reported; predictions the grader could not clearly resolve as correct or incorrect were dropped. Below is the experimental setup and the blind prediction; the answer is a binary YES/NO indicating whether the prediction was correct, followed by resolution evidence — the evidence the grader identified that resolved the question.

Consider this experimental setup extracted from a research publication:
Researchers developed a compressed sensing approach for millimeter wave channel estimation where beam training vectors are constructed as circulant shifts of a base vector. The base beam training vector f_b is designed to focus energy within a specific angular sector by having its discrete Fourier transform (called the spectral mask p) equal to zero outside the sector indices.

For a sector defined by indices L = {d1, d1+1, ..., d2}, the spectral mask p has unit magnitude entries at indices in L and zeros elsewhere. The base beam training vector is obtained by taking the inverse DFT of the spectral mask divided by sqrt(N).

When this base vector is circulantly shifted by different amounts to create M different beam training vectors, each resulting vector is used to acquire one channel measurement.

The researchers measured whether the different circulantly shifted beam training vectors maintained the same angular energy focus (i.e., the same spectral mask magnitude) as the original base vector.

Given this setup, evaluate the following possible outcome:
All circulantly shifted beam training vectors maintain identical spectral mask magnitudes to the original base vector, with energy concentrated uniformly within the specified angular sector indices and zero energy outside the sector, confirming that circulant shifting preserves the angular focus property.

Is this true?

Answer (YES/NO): YES